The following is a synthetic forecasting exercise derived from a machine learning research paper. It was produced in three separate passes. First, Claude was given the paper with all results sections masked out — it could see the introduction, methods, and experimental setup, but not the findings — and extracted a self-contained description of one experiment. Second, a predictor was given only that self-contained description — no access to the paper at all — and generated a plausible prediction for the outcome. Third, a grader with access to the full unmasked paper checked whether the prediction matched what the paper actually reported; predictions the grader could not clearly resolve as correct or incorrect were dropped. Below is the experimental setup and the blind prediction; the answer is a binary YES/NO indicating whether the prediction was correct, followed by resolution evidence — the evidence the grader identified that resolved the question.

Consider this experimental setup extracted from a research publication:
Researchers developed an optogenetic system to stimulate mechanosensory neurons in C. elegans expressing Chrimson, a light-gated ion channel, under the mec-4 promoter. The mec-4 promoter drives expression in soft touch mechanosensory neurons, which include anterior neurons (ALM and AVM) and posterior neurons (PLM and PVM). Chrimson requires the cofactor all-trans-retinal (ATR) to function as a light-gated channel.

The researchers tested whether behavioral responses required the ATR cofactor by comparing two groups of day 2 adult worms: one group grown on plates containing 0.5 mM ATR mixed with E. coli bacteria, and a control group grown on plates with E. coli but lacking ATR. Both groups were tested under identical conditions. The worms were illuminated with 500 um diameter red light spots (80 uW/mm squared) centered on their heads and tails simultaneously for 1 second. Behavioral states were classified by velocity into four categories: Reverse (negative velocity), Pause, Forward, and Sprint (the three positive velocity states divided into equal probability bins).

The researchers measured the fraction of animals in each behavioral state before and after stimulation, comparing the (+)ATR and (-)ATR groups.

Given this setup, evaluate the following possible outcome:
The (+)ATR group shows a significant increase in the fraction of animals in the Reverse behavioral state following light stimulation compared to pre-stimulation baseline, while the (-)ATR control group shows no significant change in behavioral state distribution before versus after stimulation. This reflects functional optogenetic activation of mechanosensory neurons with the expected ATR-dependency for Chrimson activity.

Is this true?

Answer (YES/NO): YES